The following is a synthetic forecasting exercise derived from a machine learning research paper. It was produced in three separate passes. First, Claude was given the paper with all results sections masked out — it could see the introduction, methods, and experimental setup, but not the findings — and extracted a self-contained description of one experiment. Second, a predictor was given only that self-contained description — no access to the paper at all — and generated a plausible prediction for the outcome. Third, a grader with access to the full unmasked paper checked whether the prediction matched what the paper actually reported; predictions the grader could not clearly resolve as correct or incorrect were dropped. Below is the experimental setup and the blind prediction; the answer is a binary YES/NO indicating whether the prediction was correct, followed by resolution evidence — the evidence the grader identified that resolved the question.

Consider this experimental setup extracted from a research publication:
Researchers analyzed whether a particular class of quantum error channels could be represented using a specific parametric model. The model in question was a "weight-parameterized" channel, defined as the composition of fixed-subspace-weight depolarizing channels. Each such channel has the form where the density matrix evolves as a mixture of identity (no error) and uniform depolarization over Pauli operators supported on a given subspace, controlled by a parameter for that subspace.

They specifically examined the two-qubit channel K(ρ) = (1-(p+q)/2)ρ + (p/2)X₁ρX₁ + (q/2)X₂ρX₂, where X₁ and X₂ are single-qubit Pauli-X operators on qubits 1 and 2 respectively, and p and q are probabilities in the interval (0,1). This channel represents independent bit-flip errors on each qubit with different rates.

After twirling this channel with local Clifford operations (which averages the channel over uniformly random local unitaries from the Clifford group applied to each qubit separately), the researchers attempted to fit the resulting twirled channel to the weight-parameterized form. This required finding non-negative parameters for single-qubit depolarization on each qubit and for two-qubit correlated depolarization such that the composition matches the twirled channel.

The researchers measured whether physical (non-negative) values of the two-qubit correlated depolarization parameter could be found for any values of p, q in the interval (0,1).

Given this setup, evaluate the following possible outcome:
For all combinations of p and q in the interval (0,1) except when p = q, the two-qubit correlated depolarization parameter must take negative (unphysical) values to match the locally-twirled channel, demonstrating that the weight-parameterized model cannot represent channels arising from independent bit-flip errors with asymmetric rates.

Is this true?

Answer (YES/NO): NO